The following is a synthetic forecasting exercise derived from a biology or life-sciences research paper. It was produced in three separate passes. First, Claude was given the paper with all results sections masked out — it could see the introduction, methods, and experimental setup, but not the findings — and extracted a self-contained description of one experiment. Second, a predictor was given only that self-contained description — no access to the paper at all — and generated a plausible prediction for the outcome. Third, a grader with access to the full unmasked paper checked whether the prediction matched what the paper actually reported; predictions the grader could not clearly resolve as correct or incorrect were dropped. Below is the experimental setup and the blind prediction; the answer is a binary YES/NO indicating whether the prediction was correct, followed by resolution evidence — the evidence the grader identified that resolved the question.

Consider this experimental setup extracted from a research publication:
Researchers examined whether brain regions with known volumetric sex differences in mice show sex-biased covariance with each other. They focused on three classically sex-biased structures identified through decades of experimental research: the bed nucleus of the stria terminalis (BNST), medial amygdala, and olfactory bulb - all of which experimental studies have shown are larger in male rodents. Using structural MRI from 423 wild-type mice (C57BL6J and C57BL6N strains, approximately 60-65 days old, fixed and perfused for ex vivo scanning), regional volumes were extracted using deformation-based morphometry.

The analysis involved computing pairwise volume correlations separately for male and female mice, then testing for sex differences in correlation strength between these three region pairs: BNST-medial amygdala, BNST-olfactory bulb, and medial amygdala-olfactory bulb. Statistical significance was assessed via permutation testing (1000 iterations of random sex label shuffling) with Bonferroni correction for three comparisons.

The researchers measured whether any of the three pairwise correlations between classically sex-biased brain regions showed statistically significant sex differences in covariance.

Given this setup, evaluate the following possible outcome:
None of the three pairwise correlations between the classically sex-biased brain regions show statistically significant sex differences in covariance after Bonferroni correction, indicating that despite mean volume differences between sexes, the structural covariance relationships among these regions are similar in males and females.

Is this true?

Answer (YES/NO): YES